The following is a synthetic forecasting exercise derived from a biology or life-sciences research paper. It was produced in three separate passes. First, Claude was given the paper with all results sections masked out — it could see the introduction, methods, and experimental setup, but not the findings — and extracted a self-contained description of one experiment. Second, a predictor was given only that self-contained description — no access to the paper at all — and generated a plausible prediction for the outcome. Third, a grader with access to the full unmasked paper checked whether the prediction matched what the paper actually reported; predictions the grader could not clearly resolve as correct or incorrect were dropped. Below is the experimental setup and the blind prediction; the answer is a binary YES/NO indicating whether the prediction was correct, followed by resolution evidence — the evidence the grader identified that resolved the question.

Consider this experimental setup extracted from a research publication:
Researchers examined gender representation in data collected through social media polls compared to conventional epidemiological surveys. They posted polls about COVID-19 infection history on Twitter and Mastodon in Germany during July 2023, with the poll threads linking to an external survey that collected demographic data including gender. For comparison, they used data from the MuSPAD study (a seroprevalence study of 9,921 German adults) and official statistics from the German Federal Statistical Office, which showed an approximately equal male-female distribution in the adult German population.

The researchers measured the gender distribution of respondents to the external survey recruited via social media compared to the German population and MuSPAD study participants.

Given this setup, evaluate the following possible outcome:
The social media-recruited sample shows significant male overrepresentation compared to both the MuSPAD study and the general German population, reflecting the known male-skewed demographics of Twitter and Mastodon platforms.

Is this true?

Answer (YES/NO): NO